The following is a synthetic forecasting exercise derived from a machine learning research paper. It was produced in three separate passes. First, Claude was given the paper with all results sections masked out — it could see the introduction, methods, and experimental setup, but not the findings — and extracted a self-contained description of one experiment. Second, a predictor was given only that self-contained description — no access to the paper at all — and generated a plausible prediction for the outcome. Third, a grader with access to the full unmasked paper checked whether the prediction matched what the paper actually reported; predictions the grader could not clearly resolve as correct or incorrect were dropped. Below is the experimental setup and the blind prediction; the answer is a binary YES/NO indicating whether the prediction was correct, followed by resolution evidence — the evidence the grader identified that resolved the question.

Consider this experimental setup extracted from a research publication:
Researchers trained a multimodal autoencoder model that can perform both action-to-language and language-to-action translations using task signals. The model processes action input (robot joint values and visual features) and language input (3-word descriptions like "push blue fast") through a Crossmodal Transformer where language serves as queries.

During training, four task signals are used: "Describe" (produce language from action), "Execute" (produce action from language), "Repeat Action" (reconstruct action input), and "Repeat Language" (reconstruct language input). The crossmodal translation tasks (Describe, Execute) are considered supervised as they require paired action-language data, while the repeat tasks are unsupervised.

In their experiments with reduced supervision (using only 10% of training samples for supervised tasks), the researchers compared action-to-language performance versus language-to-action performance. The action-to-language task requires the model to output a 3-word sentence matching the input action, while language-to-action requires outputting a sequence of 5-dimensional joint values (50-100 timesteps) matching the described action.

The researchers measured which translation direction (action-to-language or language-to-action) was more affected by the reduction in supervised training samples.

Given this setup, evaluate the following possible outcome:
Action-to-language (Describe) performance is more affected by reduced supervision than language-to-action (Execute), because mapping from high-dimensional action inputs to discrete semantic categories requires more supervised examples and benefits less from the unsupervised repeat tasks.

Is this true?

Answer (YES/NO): YES